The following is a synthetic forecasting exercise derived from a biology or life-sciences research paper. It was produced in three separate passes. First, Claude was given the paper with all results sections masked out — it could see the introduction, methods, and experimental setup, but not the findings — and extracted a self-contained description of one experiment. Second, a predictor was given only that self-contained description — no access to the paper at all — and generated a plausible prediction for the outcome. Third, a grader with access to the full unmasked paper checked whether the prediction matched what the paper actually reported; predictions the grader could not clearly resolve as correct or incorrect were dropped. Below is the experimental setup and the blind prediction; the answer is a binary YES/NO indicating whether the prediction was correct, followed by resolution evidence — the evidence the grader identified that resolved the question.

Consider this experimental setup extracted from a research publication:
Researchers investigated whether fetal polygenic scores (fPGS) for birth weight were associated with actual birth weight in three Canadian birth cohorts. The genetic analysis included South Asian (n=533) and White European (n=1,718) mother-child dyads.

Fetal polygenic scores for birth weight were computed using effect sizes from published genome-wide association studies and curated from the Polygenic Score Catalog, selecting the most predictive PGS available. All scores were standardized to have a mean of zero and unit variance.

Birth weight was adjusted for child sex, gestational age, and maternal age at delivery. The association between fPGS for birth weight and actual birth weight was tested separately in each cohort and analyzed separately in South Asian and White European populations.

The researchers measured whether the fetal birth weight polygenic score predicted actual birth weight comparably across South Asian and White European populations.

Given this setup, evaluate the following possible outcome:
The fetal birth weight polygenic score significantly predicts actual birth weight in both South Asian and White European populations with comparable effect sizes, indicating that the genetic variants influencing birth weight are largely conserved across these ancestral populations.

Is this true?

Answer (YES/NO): NO